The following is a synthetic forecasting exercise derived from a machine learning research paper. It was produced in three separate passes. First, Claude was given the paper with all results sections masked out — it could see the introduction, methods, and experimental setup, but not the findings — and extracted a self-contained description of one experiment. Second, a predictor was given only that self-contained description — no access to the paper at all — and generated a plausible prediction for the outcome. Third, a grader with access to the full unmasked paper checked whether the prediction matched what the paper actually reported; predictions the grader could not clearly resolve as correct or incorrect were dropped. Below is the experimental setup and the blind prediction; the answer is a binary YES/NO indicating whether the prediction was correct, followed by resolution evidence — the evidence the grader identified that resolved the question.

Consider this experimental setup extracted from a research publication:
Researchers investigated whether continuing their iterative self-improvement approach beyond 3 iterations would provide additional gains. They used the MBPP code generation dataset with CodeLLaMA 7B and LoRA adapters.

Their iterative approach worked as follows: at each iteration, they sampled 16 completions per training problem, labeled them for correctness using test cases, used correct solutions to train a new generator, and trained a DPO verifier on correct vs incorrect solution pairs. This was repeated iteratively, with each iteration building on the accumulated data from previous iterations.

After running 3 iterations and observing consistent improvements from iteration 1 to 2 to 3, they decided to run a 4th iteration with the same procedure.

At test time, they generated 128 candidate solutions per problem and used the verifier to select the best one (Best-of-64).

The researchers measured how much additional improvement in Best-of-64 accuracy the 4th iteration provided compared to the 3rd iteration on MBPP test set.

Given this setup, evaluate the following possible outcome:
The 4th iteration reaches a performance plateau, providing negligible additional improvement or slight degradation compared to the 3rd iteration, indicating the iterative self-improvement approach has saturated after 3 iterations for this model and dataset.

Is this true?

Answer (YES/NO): NO